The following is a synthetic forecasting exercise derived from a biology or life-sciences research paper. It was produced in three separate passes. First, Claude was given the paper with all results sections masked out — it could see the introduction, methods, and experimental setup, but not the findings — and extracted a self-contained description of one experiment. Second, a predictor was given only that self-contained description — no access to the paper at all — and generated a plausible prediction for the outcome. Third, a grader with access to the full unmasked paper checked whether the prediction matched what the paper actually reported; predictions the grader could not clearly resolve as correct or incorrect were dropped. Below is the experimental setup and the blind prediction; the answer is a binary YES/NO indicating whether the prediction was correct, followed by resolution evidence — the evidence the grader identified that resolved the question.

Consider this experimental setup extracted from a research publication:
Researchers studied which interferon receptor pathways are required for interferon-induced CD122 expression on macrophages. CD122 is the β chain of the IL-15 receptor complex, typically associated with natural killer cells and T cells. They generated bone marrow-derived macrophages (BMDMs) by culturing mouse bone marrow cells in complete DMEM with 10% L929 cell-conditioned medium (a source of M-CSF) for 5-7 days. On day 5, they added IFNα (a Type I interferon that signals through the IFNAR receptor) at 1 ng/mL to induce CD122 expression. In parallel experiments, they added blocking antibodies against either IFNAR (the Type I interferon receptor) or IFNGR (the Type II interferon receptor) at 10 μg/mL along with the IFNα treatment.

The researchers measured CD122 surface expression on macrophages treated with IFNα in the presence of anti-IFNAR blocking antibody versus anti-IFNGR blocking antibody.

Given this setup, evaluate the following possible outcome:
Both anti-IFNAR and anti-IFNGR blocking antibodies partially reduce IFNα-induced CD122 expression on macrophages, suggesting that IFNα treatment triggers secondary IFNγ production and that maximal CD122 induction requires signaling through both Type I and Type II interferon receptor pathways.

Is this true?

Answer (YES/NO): NO